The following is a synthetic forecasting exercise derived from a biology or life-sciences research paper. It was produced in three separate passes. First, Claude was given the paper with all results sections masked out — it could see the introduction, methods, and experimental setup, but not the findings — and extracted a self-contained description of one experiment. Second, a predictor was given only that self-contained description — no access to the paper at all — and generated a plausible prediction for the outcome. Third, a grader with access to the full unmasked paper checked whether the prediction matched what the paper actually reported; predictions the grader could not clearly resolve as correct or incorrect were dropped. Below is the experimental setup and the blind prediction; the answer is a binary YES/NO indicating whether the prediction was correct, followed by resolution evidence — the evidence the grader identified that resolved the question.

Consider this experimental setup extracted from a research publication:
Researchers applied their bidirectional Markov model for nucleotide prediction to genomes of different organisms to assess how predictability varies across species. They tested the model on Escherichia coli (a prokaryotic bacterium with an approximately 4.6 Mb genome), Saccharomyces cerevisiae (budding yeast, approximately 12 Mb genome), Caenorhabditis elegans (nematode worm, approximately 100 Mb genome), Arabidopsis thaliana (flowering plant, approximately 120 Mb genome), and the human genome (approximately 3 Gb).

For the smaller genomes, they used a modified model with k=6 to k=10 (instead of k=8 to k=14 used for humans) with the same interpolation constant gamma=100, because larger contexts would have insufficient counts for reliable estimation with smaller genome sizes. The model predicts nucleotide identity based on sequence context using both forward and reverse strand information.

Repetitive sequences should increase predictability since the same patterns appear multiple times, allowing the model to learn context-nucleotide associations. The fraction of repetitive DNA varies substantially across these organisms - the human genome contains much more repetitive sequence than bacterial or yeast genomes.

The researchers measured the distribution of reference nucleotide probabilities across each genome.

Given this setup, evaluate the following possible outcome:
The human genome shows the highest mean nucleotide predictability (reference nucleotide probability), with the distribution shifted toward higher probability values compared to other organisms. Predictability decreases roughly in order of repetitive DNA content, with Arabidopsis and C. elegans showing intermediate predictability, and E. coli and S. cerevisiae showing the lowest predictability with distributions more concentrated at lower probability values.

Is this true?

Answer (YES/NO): NO